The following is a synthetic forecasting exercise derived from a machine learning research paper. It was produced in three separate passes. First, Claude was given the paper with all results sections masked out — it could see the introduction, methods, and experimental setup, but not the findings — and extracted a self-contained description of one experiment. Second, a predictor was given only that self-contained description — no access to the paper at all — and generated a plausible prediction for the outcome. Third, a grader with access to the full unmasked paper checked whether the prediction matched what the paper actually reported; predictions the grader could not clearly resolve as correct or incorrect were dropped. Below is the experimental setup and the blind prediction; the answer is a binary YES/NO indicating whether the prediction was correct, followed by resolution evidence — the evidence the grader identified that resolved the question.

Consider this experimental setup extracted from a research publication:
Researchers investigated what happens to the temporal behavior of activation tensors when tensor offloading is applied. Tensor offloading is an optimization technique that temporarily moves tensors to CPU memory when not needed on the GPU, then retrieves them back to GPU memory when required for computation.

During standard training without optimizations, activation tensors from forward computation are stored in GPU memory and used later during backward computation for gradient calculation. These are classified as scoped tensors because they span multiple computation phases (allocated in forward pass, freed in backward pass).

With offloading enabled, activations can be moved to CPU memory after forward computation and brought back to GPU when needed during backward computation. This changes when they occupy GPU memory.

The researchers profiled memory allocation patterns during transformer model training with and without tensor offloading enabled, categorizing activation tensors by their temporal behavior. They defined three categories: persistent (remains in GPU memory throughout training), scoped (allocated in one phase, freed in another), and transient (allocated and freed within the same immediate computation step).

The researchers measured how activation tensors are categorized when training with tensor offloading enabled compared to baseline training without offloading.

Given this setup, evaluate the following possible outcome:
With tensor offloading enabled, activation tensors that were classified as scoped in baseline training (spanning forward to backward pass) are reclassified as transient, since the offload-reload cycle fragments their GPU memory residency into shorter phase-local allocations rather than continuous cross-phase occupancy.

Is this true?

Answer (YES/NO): YES